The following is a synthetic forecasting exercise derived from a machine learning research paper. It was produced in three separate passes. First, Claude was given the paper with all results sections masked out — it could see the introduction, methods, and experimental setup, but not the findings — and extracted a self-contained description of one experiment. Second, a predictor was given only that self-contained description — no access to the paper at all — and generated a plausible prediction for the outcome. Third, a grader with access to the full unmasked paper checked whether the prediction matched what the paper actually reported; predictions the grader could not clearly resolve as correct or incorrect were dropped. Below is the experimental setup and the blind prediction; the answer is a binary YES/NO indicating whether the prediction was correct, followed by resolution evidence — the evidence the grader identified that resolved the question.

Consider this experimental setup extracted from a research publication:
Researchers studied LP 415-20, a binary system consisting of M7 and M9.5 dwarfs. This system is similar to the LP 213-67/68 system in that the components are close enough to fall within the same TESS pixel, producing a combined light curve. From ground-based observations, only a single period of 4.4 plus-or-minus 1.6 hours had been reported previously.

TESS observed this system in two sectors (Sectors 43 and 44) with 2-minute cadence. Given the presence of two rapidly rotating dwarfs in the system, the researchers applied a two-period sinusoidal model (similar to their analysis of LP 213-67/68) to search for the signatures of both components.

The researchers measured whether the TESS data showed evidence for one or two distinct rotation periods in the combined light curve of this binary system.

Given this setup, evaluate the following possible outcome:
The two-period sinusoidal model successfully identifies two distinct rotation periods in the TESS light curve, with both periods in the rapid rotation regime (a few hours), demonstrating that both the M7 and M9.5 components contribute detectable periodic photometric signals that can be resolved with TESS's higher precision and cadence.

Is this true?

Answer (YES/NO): YES